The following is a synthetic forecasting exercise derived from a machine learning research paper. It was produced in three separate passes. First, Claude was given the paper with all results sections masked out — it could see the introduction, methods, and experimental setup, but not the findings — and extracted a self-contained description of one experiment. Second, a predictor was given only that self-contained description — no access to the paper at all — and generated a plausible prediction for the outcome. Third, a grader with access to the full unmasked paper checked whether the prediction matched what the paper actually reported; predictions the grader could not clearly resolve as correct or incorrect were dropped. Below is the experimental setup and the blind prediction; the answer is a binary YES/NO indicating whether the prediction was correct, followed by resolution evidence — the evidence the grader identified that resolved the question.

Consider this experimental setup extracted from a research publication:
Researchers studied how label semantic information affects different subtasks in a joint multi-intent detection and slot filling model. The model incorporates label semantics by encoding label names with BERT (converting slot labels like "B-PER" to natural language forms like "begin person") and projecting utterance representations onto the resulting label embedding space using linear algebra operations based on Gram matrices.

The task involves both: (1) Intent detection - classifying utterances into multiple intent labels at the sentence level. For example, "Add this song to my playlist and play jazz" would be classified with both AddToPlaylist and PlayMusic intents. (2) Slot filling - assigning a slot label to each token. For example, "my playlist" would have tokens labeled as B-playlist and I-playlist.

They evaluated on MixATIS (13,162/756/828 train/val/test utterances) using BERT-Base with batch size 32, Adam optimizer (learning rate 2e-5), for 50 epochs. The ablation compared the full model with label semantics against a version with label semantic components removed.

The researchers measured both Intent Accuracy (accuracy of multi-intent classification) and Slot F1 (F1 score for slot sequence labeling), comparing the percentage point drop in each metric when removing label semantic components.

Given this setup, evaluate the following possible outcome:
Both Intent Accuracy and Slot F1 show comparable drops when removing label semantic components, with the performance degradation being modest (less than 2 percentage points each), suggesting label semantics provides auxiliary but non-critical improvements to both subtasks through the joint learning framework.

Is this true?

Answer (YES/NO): NO